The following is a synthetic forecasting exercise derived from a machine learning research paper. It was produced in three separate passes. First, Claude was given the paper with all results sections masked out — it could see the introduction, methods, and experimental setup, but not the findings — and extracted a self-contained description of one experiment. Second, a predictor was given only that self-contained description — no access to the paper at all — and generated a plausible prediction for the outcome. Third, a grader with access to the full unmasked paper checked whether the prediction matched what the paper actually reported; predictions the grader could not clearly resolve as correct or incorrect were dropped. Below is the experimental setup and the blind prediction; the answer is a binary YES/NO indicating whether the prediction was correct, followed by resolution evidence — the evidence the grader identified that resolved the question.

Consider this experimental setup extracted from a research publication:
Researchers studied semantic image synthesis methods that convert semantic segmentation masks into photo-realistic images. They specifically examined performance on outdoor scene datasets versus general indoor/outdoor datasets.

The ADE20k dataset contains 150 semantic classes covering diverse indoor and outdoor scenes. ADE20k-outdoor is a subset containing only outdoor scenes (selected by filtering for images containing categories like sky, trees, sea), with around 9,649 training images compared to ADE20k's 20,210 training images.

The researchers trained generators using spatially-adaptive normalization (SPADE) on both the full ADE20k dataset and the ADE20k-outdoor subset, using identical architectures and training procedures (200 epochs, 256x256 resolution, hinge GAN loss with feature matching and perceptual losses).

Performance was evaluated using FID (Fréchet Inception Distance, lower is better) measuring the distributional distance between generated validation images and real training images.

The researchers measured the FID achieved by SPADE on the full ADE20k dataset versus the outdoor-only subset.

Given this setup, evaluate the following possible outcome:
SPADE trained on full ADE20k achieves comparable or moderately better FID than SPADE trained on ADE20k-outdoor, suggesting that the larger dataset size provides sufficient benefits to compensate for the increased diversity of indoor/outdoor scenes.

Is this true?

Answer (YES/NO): NO